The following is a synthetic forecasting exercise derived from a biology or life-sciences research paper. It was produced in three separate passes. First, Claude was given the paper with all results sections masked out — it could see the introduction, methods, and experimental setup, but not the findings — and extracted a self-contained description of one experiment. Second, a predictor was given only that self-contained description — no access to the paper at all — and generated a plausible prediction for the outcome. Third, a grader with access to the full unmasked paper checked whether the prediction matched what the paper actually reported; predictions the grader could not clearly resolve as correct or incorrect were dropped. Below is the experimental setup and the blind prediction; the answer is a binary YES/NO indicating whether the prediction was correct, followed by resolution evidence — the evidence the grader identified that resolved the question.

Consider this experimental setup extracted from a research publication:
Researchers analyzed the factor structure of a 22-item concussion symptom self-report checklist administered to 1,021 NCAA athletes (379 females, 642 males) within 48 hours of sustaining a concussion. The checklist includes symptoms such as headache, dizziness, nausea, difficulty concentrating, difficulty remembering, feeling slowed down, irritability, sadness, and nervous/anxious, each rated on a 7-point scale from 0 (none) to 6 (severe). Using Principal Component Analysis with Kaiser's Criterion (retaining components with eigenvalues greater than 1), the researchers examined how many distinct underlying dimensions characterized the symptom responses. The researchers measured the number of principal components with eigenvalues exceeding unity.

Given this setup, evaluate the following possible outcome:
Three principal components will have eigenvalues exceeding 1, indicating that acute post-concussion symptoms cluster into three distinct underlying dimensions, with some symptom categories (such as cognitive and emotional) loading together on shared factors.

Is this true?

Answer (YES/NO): NO